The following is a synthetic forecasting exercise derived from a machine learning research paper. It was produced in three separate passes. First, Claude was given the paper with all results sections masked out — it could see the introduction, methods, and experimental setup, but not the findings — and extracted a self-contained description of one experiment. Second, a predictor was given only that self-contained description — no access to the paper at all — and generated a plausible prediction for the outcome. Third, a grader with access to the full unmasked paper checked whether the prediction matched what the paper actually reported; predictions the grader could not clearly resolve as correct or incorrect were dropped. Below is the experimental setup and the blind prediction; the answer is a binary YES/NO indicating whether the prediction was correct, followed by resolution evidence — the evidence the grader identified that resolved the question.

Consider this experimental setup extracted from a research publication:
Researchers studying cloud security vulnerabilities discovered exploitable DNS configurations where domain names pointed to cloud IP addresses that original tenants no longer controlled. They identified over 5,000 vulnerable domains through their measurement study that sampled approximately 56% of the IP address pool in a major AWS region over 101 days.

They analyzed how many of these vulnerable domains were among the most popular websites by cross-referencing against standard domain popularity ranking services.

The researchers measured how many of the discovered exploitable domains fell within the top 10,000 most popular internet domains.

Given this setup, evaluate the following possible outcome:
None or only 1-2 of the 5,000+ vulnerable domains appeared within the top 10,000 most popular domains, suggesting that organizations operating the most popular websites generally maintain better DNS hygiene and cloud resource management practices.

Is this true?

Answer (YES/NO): NO